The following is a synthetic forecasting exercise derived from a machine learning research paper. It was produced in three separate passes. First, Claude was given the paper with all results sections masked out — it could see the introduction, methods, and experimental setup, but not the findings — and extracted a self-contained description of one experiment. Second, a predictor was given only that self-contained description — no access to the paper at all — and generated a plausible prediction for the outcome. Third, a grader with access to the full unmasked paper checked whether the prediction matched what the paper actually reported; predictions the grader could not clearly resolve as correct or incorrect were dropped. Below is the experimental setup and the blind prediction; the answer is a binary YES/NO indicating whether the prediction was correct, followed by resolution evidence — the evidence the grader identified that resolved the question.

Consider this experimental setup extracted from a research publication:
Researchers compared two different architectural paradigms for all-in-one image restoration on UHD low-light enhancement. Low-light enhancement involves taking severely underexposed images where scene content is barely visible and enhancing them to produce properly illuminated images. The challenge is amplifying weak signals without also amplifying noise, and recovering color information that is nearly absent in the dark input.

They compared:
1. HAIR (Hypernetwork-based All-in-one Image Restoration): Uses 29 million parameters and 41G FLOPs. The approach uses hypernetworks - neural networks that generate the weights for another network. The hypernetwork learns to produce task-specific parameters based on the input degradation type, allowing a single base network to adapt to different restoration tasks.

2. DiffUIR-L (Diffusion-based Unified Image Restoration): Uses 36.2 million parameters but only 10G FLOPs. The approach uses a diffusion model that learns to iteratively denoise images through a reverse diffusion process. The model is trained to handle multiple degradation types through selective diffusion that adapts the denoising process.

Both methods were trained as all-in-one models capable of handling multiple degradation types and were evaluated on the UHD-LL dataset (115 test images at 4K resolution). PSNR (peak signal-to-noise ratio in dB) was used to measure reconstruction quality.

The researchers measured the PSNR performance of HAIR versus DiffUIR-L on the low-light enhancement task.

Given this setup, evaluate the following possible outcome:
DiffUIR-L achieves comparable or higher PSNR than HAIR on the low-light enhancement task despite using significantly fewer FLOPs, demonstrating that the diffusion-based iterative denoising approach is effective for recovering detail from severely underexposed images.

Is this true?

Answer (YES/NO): NO